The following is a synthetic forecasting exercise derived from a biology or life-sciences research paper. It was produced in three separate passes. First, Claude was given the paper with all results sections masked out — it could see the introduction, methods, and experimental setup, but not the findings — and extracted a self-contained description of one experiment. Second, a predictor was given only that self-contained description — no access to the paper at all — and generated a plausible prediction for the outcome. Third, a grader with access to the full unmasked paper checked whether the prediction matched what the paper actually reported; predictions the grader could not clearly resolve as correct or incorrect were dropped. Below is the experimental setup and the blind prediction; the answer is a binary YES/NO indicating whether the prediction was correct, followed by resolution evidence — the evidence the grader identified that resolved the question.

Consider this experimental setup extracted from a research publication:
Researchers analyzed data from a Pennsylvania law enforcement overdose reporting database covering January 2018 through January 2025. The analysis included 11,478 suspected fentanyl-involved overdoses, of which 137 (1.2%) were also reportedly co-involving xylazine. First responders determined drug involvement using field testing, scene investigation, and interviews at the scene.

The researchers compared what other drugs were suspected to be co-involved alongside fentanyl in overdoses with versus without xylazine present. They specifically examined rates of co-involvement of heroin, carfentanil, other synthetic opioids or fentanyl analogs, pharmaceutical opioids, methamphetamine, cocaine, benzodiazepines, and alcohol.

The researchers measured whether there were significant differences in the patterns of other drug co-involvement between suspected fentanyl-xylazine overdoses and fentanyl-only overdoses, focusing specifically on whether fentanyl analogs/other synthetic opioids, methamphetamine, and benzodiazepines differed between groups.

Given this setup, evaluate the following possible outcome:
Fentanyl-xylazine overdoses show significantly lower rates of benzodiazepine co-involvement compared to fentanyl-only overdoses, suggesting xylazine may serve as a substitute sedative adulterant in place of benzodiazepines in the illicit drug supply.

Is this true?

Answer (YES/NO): NO